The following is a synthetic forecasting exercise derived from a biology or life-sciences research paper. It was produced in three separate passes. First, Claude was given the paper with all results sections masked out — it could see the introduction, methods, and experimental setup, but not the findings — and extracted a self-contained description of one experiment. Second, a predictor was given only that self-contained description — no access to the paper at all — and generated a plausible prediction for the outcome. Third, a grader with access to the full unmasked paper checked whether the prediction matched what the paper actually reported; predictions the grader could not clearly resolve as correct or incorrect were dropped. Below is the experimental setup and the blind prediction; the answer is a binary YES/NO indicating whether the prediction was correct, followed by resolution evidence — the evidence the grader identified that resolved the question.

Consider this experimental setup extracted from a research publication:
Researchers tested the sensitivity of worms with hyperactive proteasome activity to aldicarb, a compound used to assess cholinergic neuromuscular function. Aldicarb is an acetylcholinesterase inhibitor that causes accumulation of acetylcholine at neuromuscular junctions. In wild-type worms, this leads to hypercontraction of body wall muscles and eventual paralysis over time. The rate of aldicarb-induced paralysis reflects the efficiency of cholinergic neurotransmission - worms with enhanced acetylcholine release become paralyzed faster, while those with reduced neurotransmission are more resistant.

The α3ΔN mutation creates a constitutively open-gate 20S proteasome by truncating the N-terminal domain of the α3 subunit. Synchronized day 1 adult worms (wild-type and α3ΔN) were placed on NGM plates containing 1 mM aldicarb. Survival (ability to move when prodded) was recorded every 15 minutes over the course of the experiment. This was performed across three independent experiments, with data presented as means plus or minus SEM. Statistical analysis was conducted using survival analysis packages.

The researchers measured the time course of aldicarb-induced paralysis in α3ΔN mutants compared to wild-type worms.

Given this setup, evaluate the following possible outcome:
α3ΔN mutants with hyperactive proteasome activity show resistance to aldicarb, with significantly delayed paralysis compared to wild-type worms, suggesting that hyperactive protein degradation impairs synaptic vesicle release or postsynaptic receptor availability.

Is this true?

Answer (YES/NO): NO